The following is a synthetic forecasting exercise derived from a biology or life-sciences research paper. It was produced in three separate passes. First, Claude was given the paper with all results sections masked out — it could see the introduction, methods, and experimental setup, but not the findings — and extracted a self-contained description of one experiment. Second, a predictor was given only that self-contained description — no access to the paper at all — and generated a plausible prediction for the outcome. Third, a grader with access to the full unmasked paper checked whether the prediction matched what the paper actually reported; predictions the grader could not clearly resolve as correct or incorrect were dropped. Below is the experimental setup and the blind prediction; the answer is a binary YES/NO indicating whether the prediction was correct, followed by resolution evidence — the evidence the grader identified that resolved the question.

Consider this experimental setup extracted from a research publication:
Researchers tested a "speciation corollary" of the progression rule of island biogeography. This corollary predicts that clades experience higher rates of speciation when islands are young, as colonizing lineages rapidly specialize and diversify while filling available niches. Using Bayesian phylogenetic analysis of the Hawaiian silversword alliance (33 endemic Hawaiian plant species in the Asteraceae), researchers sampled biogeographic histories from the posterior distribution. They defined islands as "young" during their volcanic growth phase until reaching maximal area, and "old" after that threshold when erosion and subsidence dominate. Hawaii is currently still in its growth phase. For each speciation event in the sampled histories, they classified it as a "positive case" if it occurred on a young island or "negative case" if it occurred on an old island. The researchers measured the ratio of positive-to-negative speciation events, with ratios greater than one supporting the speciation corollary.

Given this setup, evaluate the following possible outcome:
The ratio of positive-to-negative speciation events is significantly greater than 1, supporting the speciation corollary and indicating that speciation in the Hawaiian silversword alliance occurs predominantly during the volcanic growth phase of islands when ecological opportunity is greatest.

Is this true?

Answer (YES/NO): NO